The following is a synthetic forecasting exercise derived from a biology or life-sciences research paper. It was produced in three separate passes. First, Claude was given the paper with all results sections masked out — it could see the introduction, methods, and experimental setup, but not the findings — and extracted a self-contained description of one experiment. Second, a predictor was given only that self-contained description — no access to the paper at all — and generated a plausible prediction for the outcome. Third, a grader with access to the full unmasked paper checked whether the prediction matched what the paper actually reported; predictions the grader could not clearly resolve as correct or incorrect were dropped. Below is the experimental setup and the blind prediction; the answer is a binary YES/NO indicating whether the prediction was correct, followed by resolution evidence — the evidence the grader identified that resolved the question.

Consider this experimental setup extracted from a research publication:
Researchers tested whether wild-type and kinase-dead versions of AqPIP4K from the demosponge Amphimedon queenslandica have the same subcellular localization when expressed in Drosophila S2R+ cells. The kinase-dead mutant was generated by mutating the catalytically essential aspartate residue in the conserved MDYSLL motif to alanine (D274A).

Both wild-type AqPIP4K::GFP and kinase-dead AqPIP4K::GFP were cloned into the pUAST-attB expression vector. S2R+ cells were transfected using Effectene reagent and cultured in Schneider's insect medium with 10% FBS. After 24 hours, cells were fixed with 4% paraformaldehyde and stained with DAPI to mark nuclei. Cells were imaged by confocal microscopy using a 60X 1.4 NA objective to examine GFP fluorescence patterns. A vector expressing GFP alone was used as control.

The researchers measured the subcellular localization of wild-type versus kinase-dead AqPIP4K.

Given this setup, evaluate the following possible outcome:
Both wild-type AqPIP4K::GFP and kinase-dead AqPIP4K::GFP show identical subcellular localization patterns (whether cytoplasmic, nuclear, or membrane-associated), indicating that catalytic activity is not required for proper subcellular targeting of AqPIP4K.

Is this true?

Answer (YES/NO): YES